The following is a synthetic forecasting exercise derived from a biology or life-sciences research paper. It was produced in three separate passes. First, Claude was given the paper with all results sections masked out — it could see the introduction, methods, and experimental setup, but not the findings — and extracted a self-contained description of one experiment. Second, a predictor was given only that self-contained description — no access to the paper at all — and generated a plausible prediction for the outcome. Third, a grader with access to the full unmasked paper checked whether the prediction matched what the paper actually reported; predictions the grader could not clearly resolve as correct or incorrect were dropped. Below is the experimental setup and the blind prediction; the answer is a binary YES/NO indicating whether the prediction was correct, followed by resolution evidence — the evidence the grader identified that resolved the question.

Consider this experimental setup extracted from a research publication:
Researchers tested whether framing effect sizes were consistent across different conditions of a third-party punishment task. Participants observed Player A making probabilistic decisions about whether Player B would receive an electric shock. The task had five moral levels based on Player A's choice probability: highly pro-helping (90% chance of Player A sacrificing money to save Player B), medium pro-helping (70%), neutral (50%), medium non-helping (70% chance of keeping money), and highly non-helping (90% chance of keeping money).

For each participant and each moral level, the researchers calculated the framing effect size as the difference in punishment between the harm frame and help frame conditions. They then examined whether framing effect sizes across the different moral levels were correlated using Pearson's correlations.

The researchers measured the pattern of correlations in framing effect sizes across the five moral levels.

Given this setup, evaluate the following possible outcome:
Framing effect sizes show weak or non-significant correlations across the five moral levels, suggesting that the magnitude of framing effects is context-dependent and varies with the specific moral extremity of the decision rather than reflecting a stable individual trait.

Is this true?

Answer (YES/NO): NO